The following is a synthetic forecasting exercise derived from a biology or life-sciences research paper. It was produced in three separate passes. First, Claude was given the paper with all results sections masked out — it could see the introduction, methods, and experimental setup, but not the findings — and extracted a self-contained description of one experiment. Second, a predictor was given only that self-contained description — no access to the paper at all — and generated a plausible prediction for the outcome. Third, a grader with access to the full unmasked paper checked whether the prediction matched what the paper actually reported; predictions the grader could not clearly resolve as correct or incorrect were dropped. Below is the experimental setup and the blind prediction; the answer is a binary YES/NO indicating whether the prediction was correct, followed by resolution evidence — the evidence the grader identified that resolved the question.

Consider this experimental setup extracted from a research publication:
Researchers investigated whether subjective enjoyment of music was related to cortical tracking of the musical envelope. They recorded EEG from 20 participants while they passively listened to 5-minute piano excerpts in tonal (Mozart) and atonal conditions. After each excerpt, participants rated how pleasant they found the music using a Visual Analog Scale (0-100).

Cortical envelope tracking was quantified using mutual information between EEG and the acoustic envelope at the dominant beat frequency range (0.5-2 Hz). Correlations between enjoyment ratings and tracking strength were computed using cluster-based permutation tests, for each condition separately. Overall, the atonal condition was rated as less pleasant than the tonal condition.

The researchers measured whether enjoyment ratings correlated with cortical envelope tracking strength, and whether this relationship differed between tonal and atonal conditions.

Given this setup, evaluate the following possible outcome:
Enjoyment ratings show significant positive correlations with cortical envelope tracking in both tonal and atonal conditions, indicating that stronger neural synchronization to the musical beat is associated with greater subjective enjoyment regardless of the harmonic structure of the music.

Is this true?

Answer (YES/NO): NO